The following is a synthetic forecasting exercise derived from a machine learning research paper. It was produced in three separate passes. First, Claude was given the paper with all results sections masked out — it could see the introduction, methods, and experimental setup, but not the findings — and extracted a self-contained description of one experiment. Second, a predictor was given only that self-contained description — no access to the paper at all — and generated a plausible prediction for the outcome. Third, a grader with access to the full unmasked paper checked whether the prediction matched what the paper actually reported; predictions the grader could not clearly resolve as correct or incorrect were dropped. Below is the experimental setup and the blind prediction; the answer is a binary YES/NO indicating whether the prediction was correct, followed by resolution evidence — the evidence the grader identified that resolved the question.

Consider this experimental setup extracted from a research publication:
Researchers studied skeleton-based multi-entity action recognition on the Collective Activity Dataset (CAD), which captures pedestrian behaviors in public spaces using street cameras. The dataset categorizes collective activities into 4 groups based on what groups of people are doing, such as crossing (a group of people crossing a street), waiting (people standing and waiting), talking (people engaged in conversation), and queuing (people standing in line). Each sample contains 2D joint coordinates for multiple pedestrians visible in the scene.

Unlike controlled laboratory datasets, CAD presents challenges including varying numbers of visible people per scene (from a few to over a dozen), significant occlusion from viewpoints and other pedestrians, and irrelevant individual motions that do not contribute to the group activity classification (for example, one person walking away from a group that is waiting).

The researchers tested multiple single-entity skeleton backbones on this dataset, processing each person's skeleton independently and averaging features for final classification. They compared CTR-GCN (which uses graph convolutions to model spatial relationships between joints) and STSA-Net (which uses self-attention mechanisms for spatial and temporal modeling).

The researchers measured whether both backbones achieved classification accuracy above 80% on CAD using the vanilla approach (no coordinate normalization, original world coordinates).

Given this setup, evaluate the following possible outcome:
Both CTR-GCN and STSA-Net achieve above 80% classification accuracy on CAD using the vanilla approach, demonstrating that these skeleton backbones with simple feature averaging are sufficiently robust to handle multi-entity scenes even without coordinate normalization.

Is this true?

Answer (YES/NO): YES